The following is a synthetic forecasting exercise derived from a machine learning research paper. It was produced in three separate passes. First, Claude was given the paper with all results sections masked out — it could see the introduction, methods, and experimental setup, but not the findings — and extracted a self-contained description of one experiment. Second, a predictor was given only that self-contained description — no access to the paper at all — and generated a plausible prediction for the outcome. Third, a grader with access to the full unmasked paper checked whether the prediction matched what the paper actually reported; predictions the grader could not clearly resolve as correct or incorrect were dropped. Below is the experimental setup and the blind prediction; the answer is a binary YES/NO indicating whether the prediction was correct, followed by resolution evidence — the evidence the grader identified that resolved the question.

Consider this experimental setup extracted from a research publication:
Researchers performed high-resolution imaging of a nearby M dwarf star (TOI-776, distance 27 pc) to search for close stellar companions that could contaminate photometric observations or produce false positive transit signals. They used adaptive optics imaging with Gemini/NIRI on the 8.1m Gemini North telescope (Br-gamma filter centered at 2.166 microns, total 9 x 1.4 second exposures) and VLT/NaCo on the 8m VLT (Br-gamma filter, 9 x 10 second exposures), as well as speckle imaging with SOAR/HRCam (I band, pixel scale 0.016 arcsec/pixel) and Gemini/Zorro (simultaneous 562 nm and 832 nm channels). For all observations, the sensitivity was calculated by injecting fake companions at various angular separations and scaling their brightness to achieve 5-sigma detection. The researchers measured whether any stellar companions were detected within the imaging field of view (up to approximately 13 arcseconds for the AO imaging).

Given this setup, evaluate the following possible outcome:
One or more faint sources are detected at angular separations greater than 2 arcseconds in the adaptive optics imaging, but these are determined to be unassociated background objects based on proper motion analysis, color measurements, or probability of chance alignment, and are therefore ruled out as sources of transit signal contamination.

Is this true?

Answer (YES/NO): NO